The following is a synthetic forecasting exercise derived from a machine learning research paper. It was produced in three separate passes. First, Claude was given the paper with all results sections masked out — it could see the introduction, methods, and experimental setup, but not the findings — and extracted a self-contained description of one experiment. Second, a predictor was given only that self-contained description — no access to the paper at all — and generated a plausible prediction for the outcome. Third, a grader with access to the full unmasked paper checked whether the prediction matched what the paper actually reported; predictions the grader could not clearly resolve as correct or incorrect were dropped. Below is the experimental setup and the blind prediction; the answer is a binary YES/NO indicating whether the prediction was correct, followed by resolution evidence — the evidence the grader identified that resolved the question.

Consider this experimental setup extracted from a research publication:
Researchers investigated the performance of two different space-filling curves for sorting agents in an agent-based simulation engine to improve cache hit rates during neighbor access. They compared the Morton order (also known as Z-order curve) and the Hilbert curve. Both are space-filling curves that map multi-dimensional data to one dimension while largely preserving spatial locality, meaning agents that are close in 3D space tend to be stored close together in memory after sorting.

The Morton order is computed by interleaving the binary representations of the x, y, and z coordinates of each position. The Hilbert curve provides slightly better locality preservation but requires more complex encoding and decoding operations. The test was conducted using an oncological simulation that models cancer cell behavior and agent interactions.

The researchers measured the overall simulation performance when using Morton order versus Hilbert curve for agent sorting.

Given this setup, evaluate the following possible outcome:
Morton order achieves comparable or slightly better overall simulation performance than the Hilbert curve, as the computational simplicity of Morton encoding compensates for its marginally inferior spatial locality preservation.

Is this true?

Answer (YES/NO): YES